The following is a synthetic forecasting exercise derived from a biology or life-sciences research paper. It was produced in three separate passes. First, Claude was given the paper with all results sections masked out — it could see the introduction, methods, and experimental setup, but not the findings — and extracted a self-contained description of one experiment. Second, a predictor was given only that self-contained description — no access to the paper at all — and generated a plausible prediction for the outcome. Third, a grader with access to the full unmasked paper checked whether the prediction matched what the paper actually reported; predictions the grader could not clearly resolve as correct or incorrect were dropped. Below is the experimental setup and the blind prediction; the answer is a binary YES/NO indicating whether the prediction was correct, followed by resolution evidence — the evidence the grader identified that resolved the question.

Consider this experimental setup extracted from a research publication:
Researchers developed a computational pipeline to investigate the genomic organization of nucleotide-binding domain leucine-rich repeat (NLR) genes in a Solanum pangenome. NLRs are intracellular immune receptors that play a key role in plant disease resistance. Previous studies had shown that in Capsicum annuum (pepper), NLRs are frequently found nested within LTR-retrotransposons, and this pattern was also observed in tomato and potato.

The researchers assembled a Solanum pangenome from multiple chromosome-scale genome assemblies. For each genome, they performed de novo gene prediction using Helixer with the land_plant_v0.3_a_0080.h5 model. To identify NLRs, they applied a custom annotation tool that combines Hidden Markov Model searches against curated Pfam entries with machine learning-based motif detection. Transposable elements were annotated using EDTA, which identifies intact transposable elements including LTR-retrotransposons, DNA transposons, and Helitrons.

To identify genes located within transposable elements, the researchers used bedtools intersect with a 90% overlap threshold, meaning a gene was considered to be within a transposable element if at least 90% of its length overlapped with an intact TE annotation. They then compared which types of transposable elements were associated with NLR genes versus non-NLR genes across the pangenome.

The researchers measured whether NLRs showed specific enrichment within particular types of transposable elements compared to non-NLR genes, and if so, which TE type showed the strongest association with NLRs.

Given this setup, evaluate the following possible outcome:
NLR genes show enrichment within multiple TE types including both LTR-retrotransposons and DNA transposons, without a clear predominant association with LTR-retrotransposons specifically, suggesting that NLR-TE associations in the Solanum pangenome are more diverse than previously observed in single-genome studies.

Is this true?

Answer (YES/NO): NO